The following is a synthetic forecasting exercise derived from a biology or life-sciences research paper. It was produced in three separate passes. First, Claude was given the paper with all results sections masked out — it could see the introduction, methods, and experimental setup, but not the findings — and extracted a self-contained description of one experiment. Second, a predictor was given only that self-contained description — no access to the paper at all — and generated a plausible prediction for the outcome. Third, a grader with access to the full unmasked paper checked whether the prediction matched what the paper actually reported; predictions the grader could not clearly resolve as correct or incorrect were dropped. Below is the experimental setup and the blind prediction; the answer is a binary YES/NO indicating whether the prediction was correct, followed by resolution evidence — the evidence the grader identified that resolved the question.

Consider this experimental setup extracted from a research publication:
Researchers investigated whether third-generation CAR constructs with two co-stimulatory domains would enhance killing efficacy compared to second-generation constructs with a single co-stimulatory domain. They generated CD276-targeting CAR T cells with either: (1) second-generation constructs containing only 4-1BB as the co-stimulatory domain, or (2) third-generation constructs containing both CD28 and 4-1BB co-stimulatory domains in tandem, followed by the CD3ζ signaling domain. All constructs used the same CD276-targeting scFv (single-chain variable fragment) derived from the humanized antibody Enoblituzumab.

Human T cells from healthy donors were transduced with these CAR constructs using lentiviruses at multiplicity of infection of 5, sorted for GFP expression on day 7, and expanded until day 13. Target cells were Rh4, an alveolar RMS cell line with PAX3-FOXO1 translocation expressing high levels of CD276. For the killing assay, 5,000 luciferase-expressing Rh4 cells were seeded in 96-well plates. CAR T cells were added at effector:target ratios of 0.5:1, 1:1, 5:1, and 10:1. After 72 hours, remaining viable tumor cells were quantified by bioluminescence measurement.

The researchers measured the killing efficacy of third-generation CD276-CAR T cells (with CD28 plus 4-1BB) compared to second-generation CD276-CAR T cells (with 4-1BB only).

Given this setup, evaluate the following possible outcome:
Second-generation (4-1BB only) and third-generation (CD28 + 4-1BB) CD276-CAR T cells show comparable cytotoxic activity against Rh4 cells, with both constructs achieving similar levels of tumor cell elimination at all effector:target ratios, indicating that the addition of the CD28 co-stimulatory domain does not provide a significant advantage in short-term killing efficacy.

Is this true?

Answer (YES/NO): NO